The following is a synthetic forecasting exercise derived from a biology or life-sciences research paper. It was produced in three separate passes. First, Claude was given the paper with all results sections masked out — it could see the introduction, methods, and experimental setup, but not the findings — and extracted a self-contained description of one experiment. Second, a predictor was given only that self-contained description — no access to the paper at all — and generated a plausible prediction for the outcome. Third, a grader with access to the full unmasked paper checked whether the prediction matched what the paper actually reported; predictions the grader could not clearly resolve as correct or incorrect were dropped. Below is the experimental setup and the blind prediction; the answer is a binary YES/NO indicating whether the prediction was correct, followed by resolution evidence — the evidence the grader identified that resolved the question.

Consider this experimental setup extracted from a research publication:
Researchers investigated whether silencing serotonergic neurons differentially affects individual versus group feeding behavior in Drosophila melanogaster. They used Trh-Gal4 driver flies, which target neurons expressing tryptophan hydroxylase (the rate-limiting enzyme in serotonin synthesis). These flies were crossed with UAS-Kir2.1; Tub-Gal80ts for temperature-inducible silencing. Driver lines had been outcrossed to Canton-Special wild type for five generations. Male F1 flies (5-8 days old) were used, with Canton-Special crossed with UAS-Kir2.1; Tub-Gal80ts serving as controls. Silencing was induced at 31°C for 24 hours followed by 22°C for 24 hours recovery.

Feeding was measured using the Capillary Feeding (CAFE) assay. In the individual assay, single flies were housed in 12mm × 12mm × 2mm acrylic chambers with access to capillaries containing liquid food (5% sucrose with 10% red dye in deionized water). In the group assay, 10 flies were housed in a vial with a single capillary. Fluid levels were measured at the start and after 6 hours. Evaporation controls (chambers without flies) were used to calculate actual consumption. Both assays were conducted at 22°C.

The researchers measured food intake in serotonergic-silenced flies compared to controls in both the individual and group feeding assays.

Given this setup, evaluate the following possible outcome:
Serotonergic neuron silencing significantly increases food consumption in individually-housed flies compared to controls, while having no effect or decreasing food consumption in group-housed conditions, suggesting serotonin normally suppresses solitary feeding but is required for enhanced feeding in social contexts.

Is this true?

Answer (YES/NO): NO